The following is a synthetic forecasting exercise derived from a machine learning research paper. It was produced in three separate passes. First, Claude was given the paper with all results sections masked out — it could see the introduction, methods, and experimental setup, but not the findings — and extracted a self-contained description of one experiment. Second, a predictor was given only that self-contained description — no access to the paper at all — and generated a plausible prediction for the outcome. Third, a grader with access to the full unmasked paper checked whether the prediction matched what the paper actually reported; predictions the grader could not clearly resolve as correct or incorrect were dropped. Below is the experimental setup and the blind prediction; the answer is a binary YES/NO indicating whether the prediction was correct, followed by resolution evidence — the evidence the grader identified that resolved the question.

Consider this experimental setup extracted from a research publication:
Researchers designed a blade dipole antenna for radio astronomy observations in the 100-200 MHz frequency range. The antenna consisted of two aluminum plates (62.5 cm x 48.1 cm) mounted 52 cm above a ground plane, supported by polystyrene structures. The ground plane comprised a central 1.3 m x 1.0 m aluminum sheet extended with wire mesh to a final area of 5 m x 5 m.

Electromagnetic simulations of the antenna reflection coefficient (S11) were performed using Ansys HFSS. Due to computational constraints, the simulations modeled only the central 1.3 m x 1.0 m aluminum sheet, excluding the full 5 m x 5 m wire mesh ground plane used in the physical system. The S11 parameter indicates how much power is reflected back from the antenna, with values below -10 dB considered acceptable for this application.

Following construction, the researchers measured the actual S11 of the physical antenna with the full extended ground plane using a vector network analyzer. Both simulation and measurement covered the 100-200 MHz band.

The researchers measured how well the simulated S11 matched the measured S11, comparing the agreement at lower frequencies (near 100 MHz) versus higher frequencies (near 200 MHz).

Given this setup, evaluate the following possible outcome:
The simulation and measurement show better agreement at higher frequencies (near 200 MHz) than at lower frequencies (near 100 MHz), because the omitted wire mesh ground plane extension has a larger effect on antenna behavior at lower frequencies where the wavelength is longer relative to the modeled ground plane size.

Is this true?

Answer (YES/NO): YES